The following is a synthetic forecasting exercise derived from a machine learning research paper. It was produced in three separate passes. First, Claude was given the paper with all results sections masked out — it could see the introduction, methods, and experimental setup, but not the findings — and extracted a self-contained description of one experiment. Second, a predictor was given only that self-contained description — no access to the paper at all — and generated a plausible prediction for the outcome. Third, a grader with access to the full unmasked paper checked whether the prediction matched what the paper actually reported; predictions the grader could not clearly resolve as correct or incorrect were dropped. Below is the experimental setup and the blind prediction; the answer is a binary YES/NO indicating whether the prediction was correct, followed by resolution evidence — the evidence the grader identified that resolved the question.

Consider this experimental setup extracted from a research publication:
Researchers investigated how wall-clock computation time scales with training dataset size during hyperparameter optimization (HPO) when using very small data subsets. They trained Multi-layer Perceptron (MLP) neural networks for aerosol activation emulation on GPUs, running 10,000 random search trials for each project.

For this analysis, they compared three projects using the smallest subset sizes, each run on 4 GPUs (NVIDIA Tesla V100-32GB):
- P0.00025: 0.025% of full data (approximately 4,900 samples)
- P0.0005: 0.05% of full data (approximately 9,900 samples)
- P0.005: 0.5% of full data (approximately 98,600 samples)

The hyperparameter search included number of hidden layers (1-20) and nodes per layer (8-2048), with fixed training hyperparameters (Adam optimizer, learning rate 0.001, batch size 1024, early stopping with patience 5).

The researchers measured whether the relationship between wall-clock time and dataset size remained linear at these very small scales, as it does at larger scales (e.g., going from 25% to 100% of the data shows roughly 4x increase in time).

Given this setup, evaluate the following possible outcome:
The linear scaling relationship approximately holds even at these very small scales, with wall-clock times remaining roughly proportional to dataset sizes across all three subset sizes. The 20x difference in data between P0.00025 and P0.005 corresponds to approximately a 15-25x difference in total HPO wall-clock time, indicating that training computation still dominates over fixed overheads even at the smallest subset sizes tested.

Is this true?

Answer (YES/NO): NO